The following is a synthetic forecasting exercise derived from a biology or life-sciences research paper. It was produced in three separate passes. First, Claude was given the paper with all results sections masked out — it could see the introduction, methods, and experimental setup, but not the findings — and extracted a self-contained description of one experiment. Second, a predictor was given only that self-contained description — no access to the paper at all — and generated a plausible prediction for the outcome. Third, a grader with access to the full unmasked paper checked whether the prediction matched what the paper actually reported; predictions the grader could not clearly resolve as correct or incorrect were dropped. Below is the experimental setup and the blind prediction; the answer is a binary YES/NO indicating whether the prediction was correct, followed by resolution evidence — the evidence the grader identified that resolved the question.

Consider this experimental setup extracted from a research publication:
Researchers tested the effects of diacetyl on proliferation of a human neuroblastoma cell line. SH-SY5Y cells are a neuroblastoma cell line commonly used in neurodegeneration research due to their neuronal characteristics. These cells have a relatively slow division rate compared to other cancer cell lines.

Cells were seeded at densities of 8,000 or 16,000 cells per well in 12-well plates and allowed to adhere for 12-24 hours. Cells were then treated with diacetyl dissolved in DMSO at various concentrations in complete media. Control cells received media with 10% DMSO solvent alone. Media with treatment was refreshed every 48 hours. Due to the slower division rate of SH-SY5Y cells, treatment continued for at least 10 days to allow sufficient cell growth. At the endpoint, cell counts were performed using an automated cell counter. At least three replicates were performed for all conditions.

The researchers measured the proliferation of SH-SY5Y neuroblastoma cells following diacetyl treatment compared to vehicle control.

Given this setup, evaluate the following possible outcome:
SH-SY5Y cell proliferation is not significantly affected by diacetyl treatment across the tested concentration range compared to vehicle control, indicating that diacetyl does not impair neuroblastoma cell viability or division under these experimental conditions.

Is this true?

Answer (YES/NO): NO